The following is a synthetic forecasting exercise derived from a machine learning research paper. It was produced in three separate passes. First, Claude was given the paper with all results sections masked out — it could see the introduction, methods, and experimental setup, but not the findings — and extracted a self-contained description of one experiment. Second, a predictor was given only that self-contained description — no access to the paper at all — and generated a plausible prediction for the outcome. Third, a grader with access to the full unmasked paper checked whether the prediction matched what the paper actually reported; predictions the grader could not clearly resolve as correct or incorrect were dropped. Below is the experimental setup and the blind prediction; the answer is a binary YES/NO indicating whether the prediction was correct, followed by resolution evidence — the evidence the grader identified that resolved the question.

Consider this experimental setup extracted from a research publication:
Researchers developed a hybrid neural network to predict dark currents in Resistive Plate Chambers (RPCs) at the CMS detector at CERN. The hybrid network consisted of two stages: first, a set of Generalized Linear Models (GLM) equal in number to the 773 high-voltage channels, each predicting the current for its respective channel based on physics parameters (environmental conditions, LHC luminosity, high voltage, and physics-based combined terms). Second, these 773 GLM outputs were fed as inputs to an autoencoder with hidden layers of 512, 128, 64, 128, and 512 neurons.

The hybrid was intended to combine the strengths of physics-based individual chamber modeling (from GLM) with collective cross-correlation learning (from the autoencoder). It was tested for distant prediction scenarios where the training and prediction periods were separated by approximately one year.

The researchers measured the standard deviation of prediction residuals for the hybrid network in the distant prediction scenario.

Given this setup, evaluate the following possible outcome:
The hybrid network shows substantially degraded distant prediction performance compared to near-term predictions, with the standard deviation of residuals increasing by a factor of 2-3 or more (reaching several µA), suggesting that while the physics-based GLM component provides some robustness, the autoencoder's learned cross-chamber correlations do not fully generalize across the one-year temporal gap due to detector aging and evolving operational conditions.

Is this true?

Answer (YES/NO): YES